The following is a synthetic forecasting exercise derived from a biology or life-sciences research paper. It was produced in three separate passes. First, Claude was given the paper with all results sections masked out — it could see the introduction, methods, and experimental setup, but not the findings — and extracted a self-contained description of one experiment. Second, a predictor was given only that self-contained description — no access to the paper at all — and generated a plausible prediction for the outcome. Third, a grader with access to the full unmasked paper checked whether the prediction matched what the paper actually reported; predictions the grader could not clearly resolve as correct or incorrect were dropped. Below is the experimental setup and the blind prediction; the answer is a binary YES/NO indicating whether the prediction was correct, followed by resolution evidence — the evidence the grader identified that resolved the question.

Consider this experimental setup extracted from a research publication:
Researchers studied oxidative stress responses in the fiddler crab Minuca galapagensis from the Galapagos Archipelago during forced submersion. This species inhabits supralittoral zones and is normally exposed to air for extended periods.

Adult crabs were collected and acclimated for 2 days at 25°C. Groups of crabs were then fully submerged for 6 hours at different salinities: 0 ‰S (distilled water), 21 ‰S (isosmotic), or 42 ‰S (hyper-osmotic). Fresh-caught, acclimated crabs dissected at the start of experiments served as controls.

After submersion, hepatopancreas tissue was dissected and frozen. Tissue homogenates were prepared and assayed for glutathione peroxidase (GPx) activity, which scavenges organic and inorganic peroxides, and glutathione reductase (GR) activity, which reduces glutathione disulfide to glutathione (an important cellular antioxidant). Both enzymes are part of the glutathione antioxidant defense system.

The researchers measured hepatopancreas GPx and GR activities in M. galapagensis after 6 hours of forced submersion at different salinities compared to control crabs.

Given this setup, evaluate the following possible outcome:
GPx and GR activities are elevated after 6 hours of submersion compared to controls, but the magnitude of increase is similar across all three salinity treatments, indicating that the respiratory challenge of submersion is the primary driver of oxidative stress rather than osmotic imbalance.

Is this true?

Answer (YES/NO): NO